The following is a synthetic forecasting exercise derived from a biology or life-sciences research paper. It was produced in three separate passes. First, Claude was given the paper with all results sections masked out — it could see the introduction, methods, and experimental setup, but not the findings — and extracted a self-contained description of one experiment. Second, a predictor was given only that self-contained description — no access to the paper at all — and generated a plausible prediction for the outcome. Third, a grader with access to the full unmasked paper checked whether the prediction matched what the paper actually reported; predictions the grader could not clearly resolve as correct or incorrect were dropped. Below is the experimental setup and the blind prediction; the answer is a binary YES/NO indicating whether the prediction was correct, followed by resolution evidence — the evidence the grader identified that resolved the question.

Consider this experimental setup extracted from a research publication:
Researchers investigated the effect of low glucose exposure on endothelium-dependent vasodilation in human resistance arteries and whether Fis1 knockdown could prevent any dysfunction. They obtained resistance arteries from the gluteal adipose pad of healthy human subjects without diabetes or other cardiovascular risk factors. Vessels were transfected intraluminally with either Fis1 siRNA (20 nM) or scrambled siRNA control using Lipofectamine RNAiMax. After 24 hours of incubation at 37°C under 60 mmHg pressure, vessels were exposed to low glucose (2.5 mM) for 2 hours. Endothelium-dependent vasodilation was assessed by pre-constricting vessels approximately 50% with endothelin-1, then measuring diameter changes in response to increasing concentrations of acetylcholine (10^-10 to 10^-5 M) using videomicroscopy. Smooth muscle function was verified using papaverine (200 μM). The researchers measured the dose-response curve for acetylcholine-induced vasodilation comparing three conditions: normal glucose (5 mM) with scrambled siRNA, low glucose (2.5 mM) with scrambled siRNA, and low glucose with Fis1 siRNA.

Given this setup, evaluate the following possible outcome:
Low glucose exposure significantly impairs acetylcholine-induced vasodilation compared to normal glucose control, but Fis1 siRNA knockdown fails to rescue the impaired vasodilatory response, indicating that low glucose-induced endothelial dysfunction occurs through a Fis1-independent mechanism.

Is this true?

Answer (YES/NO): NO